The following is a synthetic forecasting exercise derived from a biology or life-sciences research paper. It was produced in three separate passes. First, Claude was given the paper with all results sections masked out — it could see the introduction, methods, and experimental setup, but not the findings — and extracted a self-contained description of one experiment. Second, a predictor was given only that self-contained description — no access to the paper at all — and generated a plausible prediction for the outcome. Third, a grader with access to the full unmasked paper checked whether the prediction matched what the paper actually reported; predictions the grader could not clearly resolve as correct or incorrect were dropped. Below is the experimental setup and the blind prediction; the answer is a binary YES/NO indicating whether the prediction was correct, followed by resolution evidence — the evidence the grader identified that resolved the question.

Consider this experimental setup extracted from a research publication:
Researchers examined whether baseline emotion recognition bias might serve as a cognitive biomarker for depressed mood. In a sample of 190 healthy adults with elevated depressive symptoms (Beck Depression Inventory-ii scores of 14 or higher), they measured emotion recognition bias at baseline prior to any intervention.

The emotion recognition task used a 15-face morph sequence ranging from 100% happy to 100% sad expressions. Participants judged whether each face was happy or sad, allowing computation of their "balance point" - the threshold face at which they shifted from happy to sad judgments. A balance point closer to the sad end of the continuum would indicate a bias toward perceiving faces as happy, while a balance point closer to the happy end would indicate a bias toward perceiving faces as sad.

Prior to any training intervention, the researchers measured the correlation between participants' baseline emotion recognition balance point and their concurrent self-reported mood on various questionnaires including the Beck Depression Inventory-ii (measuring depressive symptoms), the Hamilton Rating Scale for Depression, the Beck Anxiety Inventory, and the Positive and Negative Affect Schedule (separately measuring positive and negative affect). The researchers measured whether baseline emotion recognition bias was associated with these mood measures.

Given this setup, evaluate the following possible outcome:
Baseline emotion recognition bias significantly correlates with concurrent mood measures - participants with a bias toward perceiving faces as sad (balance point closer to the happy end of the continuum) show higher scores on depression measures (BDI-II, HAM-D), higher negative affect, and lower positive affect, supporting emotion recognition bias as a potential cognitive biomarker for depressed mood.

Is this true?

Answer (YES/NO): NO